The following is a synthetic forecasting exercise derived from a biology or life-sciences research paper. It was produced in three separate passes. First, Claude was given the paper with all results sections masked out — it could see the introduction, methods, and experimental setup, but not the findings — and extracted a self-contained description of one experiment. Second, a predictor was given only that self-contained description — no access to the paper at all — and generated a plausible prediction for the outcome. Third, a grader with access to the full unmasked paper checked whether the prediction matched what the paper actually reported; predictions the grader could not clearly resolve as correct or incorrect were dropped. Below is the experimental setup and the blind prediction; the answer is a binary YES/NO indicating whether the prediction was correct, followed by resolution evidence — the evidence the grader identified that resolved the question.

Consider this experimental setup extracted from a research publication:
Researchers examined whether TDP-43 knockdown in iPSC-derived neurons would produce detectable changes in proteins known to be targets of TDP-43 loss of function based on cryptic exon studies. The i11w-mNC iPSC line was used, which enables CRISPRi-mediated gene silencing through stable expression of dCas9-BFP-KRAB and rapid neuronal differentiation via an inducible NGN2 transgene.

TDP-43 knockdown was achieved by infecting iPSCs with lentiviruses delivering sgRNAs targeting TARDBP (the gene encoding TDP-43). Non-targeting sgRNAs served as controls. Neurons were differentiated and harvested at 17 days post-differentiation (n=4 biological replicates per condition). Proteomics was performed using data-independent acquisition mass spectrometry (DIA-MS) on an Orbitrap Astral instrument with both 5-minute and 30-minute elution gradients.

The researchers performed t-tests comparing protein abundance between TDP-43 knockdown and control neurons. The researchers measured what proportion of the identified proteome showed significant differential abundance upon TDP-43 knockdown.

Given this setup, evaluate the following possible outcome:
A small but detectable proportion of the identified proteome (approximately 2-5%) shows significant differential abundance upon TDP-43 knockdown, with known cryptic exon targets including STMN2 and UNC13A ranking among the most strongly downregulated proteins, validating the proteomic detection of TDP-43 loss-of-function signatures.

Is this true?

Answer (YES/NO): NO